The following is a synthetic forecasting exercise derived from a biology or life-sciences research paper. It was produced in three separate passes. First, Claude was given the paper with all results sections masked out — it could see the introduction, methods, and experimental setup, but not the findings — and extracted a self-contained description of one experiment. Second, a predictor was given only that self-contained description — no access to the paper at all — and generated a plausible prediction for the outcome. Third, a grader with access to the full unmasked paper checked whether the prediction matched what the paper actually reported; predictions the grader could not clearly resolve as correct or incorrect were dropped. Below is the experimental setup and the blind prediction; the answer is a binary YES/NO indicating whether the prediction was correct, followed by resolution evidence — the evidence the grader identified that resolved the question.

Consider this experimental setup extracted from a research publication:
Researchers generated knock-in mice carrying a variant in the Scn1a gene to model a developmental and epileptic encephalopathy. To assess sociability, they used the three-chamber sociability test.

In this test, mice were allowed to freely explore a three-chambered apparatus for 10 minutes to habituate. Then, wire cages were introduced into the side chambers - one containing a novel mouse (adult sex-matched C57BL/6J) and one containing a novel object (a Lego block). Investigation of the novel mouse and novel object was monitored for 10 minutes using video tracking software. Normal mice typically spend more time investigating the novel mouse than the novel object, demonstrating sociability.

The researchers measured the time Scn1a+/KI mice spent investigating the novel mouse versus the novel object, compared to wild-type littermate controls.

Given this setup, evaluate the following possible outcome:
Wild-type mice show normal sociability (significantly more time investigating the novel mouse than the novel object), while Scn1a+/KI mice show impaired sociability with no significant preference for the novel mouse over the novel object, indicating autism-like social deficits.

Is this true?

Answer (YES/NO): NO